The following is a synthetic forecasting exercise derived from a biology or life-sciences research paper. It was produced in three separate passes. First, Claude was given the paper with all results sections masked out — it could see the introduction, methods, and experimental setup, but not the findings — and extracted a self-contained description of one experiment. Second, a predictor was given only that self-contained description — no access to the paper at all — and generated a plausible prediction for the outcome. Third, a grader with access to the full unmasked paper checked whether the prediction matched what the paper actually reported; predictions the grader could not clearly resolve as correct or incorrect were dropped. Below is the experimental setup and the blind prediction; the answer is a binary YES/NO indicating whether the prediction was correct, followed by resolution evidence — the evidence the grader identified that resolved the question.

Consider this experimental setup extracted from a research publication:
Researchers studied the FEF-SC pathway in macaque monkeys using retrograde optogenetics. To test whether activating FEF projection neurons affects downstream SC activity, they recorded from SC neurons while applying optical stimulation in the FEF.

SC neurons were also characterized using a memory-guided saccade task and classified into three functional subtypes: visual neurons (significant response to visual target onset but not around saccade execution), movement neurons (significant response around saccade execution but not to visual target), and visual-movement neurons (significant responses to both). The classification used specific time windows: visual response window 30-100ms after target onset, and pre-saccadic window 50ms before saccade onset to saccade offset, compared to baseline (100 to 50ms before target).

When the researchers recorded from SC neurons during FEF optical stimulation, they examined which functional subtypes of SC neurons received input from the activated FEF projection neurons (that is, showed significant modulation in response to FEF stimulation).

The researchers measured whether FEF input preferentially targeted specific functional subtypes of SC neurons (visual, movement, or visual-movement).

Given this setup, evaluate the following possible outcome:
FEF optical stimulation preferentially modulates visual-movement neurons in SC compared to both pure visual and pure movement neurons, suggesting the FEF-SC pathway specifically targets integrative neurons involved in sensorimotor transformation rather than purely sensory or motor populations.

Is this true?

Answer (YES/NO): NO